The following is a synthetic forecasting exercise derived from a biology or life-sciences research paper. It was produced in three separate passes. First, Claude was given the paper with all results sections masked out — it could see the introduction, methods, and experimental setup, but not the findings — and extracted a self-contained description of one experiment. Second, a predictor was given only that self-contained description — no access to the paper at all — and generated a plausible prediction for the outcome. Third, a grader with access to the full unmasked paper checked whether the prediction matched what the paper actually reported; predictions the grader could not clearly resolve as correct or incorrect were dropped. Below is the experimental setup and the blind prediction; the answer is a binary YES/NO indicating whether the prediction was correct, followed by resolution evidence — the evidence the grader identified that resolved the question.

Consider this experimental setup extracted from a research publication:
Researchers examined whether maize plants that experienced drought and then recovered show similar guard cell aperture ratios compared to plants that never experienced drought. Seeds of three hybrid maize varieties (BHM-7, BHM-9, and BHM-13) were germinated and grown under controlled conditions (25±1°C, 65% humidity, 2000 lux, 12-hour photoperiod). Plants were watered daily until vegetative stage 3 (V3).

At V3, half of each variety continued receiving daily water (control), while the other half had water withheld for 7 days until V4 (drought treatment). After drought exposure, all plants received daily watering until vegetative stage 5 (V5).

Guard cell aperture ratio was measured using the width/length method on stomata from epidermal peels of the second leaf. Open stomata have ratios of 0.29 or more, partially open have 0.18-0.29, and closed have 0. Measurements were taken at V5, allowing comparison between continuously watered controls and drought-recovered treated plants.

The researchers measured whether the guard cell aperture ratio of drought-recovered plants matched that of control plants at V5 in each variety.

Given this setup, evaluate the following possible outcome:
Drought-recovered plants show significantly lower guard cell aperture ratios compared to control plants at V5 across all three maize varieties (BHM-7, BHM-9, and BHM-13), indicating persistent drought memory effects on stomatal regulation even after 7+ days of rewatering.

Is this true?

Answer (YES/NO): NO